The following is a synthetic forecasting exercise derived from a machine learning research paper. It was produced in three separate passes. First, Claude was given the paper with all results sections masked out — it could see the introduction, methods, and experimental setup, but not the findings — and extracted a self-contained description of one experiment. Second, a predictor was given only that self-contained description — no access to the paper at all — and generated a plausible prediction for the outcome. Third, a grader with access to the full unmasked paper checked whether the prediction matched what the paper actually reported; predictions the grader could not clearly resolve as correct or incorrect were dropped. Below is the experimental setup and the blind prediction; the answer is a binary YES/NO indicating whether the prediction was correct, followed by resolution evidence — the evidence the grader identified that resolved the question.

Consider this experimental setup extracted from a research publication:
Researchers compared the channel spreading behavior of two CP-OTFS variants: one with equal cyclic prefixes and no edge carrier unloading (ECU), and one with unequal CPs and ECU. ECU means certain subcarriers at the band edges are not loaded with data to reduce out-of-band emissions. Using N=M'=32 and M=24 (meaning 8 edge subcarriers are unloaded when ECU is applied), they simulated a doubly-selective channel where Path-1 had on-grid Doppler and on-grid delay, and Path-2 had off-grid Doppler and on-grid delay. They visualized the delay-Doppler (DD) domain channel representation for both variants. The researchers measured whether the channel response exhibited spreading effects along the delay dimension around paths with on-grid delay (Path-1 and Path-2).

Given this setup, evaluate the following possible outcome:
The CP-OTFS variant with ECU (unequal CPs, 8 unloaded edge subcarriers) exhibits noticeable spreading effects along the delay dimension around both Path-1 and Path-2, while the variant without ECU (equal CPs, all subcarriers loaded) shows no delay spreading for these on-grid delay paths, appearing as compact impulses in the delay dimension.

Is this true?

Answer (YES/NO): YES